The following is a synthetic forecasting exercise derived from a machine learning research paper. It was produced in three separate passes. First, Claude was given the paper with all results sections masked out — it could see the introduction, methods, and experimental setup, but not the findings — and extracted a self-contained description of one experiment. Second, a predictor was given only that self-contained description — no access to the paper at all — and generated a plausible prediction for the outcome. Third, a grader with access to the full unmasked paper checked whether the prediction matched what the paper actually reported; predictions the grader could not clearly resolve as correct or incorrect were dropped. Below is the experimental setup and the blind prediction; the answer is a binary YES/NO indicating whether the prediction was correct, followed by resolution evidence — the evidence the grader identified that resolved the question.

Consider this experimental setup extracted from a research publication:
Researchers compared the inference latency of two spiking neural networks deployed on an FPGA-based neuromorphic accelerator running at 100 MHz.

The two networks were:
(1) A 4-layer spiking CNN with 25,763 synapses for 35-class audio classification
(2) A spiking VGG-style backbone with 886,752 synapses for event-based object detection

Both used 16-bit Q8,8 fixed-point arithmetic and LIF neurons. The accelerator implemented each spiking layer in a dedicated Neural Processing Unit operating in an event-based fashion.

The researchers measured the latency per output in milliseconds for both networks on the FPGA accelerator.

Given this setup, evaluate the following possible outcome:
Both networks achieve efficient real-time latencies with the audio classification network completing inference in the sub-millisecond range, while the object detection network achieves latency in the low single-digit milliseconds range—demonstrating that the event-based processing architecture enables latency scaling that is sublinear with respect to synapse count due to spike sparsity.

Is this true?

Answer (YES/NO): NO